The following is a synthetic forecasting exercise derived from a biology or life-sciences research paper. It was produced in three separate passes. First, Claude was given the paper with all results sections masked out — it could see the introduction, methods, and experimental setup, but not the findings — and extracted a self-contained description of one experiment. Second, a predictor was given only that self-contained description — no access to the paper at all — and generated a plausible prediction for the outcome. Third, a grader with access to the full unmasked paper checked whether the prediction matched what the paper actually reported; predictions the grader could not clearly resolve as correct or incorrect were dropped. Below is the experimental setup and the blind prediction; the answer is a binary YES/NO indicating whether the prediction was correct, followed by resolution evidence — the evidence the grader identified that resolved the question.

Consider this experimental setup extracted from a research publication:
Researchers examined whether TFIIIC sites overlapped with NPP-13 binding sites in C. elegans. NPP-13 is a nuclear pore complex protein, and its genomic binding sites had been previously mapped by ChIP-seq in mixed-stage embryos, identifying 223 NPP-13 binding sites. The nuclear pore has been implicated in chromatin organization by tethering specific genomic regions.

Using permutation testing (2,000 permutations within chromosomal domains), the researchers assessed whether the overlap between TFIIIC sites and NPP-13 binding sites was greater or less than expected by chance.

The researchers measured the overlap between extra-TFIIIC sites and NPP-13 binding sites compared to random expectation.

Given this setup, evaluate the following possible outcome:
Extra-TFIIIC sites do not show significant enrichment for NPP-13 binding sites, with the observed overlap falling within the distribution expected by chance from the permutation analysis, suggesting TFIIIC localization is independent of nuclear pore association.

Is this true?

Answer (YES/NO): NO